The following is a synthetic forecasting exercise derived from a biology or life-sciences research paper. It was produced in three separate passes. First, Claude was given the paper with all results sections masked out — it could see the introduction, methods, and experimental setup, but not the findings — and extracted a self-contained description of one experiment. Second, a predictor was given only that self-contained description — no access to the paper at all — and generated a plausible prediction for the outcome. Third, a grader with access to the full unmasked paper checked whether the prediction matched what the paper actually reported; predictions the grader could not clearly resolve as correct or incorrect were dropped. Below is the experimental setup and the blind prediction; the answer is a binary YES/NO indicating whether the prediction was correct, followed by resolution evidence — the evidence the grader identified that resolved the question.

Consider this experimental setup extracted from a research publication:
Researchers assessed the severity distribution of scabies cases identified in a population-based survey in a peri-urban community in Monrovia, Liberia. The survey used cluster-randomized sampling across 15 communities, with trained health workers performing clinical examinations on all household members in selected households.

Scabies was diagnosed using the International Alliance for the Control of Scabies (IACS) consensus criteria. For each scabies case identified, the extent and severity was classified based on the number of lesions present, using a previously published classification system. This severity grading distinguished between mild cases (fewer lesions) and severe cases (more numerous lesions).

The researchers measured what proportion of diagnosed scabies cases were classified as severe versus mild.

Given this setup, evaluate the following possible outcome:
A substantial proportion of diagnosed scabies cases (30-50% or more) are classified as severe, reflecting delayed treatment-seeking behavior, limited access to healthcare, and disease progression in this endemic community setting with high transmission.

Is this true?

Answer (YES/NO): YES